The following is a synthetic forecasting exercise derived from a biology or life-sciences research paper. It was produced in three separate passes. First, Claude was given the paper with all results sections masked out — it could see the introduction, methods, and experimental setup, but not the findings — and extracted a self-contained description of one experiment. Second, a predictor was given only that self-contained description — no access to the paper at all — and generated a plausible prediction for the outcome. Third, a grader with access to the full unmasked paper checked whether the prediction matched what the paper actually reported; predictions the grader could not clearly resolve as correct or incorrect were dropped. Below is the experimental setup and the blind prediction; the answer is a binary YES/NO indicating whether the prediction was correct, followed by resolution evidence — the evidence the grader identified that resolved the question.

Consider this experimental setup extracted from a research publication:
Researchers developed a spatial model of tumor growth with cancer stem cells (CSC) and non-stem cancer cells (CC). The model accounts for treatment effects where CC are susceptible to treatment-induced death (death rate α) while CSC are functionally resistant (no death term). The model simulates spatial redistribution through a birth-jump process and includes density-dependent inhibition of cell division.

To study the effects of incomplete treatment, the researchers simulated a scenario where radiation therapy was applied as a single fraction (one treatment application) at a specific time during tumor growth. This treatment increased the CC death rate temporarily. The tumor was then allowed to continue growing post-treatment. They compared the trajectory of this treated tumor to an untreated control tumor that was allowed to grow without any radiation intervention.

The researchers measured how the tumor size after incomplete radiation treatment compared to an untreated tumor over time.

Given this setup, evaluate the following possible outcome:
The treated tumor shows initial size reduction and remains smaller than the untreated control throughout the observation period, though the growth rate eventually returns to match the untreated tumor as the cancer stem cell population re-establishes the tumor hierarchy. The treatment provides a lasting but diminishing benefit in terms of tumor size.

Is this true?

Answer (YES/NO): NO